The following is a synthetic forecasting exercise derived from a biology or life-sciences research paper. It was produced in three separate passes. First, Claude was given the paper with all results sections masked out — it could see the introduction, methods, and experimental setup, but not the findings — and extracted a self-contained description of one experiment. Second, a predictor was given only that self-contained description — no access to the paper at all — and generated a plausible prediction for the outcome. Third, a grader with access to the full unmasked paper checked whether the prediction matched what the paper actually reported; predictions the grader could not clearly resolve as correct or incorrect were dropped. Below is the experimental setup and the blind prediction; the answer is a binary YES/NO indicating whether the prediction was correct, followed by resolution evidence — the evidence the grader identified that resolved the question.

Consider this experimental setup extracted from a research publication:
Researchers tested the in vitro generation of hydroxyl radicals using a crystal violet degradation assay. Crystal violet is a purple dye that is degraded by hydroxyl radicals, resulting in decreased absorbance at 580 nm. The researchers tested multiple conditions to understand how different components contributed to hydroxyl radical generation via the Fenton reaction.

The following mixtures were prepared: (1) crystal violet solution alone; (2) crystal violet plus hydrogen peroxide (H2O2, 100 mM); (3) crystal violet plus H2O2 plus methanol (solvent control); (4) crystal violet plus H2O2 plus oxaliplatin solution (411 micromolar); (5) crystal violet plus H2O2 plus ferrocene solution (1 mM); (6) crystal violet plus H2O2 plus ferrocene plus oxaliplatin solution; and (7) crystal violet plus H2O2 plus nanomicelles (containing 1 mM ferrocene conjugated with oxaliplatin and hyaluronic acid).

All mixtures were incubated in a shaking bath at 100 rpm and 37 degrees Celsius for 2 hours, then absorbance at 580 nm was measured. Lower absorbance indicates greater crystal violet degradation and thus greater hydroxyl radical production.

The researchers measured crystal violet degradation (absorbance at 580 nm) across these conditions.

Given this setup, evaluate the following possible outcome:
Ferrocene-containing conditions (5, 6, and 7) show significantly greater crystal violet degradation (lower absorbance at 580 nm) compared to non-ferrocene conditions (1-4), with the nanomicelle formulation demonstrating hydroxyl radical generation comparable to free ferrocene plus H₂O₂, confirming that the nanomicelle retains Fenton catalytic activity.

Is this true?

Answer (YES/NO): NO